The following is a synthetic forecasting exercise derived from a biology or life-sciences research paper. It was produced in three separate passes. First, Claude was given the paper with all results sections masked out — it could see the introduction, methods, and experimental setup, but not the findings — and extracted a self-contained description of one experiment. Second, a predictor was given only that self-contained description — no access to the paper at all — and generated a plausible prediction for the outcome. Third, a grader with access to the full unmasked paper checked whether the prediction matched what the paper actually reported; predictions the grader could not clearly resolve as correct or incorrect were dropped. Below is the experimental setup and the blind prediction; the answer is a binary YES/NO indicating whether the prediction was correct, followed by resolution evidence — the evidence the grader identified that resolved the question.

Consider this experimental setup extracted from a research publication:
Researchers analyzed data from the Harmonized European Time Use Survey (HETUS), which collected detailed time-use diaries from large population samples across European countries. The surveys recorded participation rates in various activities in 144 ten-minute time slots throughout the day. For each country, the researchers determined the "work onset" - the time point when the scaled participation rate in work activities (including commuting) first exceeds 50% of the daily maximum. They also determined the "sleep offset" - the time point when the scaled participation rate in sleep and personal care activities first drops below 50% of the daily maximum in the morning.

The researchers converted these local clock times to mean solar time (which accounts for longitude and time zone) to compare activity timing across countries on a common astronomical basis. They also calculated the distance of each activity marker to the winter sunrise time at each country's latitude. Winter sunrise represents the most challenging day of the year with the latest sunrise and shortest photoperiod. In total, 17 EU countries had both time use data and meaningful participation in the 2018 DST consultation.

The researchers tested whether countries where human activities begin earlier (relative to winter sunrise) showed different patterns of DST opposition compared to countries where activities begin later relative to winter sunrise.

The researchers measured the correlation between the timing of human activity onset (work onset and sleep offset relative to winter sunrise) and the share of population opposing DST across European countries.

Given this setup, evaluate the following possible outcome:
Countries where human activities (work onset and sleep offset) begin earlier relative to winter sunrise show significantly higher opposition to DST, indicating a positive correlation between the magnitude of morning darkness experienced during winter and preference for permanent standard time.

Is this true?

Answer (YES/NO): NO